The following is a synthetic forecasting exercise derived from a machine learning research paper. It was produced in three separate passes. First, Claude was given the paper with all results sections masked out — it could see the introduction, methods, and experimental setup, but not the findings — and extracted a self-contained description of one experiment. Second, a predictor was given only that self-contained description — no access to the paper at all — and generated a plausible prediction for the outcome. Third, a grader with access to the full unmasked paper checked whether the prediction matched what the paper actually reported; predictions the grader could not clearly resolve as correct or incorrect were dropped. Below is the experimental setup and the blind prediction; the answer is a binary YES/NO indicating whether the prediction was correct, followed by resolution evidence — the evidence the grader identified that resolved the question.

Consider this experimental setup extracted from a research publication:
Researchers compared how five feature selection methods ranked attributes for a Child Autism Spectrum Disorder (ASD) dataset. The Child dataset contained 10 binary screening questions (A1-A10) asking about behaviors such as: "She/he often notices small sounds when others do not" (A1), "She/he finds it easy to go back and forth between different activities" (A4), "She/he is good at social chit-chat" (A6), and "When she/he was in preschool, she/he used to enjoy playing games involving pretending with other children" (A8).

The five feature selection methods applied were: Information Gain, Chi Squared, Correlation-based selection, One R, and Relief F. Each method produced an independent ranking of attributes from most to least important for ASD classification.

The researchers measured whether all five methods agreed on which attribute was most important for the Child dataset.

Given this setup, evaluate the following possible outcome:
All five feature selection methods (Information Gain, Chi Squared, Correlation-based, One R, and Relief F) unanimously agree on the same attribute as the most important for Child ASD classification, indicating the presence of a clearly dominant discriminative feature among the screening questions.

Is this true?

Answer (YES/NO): YES